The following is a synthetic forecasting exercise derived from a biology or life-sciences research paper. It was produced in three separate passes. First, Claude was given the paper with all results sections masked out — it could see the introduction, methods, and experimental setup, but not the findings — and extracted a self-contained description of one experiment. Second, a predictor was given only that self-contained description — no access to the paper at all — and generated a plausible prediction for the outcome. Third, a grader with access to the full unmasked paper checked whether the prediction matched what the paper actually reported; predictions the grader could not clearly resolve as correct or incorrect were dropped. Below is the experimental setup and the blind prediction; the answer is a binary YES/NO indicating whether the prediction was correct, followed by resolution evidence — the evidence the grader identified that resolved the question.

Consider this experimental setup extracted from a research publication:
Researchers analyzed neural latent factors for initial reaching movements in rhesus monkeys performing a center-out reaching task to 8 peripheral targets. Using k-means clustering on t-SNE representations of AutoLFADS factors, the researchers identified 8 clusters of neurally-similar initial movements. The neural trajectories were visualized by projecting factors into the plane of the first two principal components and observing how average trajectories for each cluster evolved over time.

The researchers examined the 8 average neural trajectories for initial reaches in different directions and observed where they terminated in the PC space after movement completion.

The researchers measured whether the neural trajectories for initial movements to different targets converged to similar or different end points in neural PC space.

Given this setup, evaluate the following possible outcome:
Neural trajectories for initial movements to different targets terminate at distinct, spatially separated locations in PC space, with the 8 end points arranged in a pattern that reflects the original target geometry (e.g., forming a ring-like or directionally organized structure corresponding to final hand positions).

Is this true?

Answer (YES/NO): NO